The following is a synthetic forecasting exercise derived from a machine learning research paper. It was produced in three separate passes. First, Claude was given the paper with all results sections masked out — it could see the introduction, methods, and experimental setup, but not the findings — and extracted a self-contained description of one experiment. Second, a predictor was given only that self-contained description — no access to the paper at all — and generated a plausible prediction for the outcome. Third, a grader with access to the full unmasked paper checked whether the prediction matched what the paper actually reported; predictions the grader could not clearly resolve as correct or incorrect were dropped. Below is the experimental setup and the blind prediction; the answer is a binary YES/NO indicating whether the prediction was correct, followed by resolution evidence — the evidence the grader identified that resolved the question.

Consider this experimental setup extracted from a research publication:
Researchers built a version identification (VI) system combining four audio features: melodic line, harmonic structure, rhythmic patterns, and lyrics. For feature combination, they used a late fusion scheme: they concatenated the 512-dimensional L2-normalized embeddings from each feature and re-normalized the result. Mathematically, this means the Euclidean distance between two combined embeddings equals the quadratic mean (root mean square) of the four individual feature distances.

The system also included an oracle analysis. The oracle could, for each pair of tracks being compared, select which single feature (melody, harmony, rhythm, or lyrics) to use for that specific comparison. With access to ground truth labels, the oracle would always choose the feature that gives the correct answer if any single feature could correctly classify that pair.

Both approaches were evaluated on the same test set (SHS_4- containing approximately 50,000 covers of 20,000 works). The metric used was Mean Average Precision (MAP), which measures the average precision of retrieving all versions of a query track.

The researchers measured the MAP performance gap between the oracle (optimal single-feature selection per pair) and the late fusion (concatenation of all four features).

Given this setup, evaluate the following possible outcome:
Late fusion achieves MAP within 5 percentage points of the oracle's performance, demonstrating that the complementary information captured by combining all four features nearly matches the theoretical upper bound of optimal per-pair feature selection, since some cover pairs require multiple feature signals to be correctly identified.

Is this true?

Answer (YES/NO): NO